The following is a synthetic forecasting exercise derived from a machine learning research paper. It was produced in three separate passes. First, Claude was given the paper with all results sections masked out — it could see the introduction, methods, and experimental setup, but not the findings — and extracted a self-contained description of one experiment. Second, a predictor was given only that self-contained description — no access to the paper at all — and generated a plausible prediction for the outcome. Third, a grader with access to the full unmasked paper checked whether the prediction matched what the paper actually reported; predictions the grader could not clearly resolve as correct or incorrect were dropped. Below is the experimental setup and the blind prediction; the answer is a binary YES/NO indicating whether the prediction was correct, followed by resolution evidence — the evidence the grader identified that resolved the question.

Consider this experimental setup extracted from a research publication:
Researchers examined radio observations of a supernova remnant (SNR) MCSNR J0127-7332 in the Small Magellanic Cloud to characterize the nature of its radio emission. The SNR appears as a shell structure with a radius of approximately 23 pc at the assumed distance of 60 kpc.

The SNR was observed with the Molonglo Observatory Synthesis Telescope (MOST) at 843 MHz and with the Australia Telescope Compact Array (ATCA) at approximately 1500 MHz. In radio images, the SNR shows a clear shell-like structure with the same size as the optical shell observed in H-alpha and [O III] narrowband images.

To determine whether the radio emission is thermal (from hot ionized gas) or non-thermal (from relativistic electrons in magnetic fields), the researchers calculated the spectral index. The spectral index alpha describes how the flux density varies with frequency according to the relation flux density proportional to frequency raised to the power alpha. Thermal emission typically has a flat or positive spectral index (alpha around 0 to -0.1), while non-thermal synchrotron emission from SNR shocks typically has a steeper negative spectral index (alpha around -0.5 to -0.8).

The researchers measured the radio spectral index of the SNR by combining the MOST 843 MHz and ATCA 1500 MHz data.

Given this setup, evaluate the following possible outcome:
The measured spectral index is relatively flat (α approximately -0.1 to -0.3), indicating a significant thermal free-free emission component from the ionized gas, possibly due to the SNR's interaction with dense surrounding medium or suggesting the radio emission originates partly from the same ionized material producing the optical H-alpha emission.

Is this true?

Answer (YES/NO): NO